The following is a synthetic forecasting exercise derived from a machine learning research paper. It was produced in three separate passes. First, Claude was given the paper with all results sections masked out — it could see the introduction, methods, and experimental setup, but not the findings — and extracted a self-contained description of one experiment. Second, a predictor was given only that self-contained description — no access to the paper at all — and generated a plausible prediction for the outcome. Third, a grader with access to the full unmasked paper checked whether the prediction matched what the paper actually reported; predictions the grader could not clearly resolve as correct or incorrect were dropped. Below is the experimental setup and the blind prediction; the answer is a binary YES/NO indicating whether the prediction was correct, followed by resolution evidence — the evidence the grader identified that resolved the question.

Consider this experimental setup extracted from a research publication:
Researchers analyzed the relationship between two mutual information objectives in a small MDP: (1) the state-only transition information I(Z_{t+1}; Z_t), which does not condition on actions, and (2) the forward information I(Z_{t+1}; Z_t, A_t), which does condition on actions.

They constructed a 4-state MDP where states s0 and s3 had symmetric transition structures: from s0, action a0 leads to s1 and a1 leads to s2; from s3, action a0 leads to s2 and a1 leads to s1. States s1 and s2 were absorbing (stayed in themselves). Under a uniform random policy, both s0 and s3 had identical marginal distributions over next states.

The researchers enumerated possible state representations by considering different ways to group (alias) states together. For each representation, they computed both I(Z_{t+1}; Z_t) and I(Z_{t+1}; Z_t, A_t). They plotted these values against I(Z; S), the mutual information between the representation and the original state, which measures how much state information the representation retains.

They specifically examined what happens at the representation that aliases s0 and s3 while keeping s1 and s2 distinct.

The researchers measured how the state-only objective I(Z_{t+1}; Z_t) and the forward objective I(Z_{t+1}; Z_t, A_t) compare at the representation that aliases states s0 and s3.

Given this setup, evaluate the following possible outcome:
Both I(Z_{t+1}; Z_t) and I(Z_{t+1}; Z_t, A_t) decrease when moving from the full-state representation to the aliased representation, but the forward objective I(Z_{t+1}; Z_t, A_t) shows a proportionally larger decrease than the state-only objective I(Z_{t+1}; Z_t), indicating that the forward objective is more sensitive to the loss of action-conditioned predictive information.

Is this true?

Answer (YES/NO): NO